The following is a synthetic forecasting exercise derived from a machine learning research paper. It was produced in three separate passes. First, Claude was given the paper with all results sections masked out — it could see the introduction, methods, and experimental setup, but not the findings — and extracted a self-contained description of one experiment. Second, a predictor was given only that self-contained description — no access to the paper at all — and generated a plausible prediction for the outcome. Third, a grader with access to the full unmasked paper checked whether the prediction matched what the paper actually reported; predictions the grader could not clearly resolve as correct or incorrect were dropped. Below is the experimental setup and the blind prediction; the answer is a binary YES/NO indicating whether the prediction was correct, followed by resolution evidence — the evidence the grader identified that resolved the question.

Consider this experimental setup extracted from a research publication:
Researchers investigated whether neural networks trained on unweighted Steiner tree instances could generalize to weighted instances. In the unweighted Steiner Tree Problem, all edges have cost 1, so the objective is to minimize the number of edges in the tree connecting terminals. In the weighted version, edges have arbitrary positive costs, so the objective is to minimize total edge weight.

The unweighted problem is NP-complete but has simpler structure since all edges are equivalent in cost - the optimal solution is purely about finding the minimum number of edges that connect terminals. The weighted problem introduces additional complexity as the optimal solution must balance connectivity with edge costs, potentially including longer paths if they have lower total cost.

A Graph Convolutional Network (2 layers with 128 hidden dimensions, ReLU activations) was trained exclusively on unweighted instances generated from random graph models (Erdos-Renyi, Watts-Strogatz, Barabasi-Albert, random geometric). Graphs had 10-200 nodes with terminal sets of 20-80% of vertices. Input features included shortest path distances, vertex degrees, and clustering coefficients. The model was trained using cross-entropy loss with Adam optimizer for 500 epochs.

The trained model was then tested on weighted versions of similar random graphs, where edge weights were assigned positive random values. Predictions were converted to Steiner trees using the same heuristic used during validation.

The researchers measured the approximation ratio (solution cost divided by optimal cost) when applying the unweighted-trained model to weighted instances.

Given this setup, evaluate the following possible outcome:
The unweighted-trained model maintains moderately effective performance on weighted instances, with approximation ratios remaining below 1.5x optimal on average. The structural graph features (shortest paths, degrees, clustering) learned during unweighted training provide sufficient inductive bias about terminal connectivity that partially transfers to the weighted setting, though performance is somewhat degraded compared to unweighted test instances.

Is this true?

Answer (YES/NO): NO